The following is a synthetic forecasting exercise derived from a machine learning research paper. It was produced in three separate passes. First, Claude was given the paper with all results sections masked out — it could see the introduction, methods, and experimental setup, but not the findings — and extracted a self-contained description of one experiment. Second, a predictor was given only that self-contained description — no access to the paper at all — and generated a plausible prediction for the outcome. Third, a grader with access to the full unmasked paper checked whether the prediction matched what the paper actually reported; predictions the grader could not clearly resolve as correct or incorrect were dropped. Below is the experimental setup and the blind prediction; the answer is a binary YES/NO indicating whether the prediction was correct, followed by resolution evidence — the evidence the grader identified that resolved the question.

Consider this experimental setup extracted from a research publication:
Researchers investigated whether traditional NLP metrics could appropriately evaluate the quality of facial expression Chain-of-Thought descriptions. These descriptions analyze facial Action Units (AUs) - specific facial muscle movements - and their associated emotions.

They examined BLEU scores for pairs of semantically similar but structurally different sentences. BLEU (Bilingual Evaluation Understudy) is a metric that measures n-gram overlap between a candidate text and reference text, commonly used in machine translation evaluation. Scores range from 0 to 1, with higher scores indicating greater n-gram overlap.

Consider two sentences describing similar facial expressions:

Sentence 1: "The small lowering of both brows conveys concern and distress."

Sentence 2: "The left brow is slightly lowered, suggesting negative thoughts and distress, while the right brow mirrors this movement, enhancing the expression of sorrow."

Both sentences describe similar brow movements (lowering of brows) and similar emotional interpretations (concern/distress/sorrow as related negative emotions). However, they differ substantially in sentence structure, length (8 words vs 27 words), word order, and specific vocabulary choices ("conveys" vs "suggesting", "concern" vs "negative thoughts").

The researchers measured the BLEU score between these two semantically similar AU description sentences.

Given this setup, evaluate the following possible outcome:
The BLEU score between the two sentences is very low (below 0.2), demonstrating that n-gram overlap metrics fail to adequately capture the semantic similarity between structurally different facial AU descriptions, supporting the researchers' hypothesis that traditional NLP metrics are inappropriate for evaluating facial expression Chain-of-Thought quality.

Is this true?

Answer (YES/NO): YES